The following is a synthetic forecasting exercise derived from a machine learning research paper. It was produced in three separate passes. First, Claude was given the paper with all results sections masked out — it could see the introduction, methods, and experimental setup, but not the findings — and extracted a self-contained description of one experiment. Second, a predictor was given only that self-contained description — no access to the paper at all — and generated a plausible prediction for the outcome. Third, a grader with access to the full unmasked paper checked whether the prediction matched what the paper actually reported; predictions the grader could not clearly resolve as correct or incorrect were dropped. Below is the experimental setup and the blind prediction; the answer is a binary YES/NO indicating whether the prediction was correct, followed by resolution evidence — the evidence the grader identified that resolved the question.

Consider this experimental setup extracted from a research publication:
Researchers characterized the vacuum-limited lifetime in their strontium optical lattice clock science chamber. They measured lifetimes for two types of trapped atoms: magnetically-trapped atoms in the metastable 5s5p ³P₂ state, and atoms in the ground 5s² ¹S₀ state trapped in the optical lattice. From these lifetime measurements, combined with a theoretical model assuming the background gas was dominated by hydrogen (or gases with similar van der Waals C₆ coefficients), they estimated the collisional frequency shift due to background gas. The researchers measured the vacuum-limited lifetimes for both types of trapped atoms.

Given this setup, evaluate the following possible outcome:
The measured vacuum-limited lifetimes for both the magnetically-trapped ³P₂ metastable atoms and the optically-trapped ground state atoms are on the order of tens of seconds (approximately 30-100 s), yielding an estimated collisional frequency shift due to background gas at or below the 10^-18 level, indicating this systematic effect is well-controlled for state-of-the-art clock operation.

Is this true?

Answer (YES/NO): NO